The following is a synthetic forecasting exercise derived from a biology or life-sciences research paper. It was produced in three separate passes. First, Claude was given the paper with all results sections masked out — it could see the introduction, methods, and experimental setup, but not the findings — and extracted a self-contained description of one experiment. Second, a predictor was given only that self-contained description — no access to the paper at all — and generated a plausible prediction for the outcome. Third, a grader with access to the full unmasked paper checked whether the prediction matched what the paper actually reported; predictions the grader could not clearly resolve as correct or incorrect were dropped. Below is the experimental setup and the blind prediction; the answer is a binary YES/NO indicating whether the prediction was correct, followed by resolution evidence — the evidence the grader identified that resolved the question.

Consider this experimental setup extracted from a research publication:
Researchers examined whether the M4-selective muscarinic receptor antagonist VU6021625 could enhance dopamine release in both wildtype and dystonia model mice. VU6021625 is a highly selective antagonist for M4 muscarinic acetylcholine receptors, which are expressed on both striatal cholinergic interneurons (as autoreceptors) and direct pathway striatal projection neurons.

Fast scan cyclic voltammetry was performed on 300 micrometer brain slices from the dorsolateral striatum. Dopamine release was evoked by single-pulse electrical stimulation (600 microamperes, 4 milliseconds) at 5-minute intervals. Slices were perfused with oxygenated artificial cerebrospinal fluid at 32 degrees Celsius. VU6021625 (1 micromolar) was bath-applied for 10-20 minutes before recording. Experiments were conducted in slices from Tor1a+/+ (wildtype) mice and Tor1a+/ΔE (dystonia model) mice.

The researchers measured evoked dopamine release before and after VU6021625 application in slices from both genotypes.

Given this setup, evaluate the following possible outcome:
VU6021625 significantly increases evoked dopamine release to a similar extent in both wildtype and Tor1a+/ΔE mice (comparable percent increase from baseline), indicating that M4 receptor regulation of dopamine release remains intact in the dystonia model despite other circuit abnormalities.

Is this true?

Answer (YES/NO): YES